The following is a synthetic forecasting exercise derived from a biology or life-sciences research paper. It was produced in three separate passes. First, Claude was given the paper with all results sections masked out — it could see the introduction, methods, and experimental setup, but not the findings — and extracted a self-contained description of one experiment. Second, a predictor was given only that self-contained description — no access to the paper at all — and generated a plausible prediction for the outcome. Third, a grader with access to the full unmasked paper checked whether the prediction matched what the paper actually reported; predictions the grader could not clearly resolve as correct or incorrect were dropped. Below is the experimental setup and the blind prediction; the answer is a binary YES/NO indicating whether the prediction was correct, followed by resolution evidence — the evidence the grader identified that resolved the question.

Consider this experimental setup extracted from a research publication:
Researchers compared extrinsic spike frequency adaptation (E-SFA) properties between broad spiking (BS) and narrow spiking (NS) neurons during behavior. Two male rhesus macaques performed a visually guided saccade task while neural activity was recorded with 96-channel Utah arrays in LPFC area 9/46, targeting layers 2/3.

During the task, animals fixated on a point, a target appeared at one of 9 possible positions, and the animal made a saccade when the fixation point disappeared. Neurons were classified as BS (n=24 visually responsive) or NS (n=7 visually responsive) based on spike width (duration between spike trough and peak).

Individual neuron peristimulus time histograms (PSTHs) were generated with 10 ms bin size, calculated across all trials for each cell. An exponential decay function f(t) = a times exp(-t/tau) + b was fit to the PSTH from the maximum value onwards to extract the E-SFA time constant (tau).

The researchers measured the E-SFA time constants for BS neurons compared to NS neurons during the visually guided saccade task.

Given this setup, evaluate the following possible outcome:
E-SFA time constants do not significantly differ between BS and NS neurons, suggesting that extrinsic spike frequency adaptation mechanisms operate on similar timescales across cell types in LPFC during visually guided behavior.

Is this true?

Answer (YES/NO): YES